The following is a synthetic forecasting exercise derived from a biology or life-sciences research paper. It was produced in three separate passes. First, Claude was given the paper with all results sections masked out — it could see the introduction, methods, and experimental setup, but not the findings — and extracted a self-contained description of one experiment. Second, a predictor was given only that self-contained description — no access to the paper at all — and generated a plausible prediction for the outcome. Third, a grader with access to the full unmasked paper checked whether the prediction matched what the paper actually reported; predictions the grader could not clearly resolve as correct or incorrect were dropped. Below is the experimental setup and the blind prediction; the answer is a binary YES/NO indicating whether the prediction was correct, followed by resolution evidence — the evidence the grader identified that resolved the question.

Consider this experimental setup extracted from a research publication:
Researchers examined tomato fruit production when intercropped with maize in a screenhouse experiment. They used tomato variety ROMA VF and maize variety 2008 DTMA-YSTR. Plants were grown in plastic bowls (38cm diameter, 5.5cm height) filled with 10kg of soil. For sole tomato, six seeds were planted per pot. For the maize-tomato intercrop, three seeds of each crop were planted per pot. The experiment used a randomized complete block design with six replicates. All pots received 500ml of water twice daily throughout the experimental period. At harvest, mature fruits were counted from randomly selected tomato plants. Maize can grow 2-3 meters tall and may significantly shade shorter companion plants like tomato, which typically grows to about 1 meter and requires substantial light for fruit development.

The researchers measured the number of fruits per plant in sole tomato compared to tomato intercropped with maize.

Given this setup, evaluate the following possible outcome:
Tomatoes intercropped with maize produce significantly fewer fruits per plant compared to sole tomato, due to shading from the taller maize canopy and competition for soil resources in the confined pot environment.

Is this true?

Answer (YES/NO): NO